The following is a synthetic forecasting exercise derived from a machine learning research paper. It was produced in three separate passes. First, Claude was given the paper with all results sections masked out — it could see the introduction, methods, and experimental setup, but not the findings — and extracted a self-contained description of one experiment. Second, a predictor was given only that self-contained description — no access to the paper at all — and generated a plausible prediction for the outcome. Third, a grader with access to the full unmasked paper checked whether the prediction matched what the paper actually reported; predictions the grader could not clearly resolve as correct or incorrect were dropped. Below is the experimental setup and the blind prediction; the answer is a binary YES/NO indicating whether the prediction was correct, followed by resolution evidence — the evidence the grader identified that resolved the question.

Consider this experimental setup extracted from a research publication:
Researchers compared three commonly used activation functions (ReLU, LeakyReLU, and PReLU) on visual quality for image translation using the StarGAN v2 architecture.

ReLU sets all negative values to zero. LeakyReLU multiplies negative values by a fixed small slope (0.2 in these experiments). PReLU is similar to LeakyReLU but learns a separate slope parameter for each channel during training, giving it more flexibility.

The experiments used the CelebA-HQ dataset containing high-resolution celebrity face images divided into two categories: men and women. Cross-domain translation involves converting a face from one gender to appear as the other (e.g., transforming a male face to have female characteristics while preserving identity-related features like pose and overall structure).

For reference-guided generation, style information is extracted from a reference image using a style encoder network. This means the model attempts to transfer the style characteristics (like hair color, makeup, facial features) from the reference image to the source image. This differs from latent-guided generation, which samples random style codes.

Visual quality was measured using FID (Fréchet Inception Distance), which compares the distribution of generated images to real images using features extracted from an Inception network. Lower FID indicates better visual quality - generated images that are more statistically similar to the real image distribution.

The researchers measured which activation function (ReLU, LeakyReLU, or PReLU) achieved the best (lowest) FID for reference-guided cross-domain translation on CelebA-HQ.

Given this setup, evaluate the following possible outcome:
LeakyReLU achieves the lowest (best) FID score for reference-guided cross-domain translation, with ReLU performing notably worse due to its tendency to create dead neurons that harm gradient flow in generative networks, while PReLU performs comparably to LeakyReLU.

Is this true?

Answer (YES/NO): NO